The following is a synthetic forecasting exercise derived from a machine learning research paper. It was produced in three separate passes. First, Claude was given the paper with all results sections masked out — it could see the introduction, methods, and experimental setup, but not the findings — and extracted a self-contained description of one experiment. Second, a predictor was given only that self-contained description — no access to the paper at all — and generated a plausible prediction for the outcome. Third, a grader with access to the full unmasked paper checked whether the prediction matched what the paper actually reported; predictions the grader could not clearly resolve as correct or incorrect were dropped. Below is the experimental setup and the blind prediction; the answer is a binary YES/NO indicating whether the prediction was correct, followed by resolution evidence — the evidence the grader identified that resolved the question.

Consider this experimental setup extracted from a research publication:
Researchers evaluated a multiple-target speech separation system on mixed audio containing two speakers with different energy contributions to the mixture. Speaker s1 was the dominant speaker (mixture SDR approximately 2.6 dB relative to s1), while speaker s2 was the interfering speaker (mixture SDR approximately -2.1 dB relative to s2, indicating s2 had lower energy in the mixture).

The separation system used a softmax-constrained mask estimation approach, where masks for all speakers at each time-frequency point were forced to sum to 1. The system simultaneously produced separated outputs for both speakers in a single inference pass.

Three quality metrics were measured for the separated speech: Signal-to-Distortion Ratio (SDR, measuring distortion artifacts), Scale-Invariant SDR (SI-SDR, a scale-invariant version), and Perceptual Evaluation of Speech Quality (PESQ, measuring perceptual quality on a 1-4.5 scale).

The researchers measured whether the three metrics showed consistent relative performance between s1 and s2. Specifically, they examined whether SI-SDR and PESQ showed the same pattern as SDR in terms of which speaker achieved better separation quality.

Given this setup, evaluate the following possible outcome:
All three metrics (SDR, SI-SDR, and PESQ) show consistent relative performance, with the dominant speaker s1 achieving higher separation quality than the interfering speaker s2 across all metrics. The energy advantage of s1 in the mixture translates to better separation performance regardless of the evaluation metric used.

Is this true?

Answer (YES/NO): YES